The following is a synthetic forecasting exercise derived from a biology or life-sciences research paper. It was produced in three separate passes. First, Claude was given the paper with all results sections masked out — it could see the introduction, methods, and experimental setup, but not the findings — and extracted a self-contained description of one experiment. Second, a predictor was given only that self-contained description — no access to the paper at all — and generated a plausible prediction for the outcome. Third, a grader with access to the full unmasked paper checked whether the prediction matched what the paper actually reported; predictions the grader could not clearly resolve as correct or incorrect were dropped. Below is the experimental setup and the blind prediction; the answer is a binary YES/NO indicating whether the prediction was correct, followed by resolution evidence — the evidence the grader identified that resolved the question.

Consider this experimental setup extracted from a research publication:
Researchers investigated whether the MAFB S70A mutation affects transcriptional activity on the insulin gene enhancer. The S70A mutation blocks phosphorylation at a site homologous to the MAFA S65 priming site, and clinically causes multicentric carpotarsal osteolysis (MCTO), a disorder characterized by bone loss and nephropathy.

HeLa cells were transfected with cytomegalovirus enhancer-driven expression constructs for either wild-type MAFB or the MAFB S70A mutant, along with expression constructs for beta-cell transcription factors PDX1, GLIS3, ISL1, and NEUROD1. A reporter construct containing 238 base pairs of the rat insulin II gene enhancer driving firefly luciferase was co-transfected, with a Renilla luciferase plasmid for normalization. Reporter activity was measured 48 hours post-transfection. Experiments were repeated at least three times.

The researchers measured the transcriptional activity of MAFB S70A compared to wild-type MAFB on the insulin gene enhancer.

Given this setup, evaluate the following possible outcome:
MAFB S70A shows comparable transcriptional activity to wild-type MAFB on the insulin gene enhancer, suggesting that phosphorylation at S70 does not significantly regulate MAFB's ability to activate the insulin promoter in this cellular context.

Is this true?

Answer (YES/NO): NO